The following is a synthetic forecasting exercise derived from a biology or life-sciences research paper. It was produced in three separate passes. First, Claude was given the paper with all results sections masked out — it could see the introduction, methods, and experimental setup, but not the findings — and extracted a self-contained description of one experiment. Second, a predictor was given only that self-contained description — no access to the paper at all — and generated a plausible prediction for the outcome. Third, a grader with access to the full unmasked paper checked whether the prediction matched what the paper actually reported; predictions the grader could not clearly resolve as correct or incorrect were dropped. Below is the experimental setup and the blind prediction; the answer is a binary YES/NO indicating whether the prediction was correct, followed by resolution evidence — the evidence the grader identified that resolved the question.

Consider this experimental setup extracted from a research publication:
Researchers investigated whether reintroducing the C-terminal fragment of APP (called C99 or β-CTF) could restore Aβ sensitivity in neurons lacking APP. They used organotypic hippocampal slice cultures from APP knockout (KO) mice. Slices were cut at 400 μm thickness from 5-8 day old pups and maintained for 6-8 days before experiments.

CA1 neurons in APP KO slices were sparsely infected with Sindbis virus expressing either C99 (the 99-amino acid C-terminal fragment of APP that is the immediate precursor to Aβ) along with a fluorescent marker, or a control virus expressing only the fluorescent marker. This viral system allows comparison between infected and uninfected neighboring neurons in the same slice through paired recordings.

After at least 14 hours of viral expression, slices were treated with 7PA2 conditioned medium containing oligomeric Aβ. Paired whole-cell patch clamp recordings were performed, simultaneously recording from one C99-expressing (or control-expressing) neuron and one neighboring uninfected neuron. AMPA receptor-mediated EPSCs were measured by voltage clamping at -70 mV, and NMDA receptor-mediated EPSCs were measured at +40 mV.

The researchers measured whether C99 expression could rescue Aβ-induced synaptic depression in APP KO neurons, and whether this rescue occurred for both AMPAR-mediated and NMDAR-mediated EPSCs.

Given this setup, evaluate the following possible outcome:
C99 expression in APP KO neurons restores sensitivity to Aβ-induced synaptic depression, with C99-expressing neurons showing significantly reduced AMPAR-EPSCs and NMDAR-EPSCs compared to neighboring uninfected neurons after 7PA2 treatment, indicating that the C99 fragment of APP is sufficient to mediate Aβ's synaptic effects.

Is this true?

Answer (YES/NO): NO